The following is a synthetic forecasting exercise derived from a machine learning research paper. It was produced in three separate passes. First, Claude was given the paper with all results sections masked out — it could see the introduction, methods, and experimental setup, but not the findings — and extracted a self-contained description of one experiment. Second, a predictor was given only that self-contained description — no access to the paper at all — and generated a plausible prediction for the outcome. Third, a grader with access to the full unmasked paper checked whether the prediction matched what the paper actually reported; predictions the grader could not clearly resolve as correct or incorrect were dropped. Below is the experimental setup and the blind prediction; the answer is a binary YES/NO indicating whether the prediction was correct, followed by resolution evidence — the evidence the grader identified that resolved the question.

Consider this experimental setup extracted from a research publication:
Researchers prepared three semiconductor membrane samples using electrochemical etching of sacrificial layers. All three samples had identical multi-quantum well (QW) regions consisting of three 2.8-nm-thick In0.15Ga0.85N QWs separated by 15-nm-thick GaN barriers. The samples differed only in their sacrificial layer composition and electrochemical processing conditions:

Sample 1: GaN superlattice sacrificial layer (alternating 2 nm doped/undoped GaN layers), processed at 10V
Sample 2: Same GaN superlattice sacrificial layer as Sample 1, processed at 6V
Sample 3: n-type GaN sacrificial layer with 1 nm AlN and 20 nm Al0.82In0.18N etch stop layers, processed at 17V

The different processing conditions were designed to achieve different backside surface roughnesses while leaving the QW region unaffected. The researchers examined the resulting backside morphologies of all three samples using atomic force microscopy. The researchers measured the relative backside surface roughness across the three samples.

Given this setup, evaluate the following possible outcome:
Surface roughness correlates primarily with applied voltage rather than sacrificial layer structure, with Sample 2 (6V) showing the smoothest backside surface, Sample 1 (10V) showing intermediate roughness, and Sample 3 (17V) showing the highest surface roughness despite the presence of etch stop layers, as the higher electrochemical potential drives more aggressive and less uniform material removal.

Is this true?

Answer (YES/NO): NO